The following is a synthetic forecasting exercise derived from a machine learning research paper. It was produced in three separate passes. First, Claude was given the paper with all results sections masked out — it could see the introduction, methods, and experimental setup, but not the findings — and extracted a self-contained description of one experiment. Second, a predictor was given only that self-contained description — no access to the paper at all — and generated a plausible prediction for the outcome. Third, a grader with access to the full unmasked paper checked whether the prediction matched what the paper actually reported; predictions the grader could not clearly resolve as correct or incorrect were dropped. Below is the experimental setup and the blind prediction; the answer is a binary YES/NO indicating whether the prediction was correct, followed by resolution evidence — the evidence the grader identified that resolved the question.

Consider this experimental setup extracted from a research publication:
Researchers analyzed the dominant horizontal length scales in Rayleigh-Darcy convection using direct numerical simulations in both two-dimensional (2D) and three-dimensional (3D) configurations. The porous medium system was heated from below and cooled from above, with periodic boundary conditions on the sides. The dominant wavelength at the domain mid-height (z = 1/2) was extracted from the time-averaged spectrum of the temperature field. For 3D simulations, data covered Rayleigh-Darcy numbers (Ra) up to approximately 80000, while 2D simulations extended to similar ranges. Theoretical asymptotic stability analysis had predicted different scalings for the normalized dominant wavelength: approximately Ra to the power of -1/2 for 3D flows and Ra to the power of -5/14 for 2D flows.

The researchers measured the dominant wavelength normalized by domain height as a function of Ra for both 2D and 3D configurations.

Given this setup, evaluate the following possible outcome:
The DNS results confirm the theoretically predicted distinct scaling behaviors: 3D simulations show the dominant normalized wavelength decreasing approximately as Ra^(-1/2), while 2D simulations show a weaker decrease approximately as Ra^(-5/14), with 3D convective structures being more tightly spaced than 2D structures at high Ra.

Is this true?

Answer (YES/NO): NO